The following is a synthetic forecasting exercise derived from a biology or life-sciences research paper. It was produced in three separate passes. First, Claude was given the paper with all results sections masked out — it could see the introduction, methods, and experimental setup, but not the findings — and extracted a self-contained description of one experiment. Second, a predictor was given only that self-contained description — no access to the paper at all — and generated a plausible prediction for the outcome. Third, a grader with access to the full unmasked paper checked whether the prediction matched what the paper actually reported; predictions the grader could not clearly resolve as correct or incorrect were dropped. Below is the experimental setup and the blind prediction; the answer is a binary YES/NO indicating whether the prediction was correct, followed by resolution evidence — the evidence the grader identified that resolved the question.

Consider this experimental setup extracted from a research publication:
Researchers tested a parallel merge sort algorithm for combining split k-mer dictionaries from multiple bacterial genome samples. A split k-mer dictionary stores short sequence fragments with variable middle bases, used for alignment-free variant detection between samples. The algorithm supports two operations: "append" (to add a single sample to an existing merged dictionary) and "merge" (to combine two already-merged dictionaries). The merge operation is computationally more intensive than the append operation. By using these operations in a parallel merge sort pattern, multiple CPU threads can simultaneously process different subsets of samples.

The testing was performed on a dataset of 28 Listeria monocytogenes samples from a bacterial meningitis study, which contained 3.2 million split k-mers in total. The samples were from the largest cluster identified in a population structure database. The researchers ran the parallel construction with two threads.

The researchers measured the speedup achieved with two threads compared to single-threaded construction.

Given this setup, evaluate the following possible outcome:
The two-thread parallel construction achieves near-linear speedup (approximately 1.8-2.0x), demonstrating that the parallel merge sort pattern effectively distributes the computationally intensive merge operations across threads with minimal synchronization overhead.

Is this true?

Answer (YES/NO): NO